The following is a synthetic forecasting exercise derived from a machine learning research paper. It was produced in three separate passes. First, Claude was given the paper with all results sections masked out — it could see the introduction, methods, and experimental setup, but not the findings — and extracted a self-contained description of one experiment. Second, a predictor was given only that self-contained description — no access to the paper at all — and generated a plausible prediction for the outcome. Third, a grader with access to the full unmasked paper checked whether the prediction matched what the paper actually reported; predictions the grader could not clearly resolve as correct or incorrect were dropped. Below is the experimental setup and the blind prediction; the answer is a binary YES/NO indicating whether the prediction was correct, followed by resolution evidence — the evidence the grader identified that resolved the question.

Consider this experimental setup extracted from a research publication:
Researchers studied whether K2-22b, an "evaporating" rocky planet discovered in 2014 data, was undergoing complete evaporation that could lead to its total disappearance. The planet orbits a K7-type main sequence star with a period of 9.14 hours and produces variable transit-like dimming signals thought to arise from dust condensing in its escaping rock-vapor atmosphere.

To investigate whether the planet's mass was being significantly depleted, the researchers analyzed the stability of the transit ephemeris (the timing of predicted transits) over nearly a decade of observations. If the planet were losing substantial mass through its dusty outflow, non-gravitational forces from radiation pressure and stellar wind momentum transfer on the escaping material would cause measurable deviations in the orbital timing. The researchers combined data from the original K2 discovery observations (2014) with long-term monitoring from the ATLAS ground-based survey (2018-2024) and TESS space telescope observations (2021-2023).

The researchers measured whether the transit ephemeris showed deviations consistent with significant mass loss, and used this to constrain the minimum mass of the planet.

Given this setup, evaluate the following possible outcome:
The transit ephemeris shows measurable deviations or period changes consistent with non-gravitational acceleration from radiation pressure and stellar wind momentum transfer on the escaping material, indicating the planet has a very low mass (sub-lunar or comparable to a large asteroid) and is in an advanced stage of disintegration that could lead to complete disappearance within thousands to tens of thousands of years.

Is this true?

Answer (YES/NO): NO